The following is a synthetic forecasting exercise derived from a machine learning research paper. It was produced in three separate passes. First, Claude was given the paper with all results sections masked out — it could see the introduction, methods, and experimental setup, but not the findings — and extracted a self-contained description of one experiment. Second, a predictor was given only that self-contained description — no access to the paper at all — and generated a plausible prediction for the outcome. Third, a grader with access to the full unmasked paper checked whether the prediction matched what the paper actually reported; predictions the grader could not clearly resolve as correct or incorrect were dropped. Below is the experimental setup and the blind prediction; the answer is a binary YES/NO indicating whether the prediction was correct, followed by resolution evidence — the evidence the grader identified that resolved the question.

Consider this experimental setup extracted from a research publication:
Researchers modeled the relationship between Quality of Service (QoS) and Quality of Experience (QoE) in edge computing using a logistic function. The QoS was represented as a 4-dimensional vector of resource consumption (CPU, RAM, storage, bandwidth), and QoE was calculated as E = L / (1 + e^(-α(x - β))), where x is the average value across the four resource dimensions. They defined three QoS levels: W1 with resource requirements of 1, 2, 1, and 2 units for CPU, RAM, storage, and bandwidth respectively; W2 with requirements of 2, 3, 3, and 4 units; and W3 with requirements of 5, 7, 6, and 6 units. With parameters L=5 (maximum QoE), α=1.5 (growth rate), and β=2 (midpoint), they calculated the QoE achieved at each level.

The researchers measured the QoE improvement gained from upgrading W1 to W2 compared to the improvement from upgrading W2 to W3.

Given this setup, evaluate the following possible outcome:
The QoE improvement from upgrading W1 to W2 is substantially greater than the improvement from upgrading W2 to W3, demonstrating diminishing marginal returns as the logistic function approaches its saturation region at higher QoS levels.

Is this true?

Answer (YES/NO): YES